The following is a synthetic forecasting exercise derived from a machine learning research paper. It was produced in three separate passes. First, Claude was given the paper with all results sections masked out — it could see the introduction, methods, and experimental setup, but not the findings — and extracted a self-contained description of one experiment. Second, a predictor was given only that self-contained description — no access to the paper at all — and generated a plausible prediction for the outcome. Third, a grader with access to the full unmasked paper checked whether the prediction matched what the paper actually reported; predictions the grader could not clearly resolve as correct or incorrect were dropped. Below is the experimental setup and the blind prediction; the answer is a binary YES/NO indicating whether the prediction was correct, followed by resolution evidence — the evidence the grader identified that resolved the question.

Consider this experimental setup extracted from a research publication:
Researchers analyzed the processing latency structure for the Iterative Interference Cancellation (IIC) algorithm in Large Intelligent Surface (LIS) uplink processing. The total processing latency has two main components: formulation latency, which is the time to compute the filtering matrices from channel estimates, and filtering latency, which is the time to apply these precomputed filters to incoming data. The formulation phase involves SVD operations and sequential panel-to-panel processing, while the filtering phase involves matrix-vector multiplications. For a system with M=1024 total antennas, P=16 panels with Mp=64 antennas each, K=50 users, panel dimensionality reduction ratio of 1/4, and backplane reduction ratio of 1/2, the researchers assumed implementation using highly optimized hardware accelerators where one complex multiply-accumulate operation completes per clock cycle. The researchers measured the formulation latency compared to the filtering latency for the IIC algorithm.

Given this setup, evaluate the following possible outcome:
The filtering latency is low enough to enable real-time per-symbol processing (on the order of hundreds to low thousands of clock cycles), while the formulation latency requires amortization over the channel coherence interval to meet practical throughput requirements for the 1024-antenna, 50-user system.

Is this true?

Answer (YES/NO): YES